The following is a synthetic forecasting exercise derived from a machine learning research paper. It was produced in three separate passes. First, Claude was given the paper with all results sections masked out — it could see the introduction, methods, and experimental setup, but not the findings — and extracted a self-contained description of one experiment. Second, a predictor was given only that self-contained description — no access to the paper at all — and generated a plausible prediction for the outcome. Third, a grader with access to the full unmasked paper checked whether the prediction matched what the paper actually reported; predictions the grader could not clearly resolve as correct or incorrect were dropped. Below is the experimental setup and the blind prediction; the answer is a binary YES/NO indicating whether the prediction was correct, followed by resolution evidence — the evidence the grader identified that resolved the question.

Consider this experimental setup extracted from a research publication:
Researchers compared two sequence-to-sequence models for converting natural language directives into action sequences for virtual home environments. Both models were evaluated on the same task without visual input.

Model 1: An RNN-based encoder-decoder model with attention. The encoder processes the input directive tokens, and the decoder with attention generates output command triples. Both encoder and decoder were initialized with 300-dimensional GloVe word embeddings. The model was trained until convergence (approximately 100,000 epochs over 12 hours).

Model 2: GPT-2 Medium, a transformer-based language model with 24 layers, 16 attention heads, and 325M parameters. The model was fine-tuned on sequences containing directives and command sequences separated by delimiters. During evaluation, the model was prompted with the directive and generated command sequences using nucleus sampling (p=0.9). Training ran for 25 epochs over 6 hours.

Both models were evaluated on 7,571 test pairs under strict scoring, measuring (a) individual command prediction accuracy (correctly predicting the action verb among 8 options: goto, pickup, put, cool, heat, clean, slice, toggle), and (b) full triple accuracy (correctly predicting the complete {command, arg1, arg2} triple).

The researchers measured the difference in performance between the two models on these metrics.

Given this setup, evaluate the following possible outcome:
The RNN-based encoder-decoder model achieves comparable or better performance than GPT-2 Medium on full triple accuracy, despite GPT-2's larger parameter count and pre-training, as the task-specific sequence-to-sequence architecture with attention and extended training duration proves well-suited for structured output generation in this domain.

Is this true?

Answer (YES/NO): NO